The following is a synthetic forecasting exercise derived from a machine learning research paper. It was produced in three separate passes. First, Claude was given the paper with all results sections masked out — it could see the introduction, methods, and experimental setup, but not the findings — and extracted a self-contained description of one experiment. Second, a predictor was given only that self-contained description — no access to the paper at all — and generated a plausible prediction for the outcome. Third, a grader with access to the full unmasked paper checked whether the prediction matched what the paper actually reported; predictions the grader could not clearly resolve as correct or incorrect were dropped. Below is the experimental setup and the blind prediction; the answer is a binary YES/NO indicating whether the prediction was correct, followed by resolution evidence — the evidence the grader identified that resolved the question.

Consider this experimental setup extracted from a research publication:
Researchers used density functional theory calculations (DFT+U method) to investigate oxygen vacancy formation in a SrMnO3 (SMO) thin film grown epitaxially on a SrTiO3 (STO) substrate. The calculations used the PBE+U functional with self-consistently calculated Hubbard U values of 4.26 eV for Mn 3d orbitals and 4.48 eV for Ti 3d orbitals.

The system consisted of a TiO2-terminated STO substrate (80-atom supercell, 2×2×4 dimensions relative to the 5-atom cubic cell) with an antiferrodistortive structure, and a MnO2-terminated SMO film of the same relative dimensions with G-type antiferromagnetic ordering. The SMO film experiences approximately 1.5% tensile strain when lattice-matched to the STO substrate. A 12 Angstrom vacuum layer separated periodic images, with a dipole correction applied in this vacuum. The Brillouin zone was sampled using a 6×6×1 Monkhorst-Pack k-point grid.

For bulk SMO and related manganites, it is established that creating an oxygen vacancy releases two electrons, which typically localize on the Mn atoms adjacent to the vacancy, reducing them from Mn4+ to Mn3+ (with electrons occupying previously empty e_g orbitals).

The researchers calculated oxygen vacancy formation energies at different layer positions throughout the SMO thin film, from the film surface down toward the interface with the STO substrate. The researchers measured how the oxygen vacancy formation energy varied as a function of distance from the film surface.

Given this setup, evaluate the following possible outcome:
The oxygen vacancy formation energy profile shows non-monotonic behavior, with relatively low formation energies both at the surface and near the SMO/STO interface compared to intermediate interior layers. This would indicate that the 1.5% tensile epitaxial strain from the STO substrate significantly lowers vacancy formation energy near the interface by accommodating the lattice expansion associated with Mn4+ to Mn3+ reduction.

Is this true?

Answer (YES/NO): NO